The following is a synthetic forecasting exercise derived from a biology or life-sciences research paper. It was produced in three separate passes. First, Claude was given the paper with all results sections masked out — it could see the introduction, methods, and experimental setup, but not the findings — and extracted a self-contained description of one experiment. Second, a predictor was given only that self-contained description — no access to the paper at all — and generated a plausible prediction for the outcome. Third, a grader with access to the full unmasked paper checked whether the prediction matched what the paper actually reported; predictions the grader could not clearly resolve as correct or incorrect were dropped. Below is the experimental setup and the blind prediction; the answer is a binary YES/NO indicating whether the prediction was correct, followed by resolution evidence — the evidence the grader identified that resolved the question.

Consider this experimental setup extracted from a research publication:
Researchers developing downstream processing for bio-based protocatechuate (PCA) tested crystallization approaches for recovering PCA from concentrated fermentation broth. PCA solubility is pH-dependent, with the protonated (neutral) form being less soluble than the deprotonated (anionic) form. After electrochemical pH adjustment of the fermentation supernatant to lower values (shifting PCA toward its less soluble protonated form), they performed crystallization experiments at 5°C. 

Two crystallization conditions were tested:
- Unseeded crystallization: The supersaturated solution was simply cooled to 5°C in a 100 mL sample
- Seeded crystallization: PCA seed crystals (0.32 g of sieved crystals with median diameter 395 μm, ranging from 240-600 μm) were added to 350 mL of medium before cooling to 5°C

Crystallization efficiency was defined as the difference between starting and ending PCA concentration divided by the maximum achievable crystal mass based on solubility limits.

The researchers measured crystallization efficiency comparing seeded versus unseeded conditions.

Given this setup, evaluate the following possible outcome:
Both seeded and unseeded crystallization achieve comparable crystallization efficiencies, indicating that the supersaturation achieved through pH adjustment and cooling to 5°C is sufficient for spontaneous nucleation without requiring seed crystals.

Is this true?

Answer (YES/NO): NO